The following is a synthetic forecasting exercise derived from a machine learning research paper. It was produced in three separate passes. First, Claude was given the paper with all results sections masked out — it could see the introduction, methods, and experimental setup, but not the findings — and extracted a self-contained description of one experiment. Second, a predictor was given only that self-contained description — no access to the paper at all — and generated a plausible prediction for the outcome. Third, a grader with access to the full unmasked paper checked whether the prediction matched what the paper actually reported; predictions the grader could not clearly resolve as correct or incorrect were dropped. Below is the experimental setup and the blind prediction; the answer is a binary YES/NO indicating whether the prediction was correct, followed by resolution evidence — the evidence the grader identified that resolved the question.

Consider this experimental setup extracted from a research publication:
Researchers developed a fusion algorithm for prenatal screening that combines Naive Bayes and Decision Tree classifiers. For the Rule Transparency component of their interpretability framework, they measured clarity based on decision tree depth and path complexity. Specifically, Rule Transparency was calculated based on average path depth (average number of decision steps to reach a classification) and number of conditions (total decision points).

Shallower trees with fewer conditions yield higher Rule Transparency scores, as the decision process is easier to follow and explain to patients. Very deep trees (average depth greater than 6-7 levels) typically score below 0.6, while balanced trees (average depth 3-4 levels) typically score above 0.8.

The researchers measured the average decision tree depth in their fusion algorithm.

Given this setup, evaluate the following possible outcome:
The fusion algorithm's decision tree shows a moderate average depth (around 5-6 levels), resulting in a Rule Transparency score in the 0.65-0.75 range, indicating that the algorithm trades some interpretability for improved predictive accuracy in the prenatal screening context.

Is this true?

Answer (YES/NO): NO